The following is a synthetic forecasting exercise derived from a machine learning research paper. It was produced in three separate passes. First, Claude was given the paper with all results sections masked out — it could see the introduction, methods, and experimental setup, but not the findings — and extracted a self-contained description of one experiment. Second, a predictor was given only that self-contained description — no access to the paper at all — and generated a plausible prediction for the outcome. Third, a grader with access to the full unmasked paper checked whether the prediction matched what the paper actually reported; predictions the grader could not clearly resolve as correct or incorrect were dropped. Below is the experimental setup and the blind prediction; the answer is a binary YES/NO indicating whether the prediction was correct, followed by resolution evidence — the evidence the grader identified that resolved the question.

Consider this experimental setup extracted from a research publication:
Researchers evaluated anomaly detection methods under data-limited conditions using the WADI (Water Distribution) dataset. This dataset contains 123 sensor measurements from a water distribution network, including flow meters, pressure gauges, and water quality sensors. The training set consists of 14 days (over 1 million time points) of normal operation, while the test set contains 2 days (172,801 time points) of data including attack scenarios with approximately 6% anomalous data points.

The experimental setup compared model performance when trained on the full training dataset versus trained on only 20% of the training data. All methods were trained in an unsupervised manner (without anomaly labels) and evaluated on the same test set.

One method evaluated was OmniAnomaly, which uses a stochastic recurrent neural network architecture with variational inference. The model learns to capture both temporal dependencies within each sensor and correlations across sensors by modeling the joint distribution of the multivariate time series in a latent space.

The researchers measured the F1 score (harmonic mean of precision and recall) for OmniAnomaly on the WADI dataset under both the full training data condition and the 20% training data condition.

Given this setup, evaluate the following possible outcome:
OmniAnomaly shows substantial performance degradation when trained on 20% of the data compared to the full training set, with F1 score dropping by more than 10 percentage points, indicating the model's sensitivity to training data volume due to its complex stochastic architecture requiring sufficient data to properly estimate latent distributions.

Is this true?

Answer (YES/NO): YES